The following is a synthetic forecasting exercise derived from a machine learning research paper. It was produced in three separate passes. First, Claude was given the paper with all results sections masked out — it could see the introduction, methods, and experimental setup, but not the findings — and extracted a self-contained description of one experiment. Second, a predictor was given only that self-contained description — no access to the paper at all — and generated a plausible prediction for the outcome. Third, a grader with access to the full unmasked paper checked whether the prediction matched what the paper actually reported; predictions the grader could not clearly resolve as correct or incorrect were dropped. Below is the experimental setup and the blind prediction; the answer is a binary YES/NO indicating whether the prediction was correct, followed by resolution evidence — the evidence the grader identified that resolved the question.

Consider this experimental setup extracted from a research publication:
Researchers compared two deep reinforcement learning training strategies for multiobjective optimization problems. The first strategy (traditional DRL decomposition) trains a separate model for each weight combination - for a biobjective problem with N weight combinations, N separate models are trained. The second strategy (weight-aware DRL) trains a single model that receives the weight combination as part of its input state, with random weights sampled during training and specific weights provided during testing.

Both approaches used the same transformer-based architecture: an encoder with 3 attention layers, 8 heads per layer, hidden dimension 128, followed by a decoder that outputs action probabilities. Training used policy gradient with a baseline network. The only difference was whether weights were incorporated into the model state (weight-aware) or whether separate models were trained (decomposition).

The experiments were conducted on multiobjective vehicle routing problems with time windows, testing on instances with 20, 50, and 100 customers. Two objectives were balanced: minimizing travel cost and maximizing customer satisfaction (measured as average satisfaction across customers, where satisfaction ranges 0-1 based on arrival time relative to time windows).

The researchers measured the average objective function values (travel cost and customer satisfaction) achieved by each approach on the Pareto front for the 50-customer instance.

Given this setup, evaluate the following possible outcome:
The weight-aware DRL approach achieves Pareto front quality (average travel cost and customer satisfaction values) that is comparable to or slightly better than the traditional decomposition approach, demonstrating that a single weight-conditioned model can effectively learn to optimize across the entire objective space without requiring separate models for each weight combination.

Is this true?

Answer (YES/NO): YES